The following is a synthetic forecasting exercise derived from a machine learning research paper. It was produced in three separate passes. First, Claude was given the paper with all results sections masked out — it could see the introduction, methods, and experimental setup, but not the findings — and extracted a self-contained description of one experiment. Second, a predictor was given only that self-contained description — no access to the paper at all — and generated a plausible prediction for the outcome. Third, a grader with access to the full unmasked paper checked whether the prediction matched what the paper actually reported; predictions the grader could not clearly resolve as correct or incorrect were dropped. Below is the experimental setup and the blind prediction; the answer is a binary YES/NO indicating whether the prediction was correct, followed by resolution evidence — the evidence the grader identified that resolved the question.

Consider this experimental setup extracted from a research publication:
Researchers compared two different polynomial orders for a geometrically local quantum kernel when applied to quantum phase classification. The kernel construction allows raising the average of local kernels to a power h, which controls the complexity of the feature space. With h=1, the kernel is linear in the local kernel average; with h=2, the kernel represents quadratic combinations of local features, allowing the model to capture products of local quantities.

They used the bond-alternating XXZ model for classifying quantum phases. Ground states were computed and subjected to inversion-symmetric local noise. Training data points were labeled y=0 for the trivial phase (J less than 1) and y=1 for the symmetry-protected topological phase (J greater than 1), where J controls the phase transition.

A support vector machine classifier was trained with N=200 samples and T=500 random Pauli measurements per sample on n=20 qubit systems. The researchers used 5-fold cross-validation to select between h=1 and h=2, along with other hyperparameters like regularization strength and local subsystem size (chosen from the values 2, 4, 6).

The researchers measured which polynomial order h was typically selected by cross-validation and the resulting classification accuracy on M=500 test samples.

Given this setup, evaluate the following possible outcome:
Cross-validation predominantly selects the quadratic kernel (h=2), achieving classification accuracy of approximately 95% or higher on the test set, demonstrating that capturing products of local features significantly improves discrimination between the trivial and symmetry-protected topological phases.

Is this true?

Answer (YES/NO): NO